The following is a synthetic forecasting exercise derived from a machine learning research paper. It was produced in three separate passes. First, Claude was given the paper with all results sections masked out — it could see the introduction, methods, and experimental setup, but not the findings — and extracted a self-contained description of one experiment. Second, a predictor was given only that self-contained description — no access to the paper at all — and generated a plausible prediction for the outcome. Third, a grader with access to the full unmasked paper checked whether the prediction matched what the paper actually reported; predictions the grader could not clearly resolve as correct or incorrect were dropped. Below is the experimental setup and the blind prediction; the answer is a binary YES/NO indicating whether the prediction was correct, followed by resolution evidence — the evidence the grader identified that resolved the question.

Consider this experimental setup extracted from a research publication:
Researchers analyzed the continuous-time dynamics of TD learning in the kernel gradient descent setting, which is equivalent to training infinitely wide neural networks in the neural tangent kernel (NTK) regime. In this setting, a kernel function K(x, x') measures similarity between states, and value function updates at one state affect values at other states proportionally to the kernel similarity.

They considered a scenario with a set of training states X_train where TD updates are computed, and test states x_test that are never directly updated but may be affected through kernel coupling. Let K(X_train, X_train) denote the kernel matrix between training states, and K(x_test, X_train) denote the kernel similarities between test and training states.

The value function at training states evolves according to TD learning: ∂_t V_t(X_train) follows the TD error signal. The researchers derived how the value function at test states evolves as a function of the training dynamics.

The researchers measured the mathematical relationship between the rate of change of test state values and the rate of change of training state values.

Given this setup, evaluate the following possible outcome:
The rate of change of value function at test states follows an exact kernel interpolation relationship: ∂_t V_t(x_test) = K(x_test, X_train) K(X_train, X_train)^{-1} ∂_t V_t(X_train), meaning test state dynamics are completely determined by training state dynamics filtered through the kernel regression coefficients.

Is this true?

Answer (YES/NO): YES